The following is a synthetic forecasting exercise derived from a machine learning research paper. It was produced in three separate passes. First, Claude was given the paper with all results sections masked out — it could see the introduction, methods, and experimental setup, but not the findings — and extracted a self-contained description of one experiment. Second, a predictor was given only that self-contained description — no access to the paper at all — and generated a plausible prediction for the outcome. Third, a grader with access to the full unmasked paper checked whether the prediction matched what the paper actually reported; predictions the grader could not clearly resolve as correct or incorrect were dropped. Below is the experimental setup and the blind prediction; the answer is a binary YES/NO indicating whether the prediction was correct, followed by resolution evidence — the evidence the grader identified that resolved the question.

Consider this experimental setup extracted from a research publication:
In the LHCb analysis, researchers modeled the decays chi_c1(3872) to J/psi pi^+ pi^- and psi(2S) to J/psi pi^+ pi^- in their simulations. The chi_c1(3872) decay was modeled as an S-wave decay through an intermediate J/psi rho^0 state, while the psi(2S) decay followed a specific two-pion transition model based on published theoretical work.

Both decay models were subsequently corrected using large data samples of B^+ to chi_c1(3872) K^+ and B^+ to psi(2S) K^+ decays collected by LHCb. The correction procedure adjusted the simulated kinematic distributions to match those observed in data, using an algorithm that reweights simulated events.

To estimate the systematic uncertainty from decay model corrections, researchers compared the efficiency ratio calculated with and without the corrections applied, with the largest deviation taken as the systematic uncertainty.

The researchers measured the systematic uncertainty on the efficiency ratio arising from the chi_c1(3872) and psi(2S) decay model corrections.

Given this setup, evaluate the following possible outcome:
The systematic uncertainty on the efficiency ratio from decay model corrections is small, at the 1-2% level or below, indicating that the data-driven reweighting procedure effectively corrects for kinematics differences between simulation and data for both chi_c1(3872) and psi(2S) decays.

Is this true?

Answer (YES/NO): YES